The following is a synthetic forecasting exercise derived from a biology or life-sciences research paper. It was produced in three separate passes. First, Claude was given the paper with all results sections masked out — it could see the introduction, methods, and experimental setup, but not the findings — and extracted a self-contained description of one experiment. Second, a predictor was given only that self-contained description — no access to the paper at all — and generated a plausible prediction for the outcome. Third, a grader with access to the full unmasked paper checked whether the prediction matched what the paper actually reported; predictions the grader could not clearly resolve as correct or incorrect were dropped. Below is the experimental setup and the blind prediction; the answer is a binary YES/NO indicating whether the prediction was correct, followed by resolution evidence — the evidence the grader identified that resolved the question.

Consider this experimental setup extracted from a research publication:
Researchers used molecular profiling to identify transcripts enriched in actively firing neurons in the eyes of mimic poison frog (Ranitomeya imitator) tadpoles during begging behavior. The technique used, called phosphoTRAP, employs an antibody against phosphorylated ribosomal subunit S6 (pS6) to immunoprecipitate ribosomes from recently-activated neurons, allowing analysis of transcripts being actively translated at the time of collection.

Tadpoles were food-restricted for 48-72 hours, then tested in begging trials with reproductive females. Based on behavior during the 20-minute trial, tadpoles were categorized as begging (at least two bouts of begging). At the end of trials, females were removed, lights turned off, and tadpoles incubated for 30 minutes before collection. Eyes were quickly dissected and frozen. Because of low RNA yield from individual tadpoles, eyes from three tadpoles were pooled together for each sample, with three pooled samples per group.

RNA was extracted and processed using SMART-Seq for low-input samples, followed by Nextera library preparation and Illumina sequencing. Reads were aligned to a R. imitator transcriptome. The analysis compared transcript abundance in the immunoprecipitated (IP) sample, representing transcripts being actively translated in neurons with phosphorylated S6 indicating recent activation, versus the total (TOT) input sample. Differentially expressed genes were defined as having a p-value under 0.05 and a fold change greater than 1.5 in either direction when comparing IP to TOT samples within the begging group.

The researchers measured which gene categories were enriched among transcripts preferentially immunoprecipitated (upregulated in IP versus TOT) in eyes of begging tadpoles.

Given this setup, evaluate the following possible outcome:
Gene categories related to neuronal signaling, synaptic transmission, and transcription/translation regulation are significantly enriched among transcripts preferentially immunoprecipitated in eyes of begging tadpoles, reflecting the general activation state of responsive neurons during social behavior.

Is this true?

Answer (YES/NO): NO